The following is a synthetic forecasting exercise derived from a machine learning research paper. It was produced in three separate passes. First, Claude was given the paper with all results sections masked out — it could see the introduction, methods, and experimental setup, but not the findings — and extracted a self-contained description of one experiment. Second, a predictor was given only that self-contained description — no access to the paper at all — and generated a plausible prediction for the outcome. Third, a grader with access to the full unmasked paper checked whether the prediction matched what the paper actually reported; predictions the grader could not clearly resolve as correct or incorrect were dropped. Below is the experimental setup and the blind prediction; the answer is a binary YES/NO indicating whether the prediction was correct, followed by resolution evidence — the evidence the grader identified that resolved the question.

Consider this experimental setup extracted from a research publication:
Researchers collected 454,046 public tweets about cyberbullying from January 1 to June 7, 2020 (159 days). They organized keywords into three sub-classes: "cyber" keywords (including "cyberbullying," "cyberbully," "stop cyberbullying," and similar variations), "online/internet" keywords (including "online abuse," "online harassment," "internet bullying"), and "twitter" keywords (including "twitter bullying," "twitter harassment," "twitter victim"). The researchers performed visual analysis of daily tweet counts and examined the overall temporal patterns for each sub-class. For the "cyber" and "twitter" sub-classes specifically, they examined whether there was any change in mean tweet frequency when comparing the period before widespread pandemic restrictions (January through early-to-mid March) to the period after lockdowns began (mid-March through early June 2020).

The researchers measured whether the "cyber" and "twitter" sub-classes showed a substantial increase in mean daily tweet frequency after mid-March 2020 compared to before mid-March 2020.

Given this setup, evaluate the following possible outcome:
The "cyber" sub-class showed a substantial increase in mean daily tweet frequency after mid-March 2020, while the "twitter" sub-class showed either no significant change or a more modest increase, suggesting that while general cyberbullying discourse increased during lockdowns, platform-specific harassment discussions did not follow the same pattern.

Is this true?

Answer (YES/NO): YES